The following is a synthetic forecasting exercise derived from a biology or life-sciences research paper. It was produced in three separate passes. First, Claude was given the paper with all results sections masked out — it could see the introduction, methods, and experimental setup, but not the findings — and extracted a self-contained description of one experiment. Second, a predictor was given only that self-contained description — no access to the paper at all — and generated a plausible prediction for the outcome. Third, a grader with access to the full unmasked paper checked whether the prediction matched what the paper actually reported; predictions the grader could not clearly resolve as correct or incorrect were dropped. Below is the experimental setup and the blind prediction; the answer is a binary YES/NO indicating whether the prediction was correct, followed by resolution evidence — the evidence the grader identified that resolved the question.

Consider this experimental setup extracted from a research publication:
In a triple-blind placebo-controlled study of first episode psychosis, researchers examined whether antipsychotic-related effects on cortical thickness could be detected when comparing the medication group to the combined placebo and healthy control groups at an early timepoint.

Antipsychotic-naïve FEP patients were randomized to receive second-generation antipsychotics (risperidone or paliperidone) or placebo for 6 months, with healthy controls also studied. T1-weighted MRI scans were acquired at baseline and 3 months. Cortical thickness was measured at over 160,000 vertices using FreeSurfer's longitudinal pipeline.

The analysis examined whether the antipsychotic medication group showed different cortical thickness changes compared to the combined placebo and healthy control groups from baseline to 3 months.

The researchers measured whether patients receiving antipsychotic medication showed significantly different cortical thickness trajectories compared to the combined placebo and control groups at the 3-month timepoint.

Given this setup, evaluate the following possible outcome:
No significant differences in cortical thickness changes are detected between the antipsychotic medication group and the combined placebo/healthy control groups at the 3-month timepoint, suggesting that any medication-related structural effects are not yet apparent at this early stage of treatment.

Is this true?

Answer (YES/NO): YES